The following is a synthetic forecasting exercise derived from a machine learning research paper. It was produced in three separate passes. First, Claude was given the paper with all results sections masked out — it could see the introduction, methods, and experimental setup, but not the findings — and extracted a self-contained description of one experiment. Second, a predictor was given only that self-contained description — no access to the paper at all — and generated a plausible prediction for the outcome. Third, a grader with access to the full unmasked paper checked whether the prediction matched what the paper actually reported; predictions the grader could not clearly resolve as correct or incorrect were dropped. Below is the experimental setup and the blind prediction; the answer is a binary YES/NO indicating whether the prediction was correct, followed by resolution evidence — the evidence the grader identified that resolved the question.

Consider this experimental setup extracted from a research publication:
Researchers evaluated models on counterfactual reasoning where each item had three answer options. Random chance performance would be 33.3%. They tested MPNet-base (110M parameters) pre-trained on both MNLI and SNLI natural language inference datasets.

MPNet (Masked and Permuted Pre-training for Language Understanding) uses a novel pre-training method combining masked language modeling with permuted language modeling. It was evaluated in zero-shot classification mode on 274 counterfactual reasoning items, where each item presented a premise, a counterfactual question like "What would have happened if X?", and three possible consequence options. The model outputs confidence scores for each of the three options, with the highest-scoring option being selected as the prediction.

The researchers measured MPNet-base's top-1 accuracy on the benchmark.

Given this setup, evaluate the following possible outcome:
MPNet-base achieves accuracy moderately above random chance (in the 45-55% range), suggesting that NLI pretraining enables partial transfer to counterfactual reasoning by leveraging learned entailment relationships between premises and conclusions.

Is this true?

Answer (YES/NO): NO